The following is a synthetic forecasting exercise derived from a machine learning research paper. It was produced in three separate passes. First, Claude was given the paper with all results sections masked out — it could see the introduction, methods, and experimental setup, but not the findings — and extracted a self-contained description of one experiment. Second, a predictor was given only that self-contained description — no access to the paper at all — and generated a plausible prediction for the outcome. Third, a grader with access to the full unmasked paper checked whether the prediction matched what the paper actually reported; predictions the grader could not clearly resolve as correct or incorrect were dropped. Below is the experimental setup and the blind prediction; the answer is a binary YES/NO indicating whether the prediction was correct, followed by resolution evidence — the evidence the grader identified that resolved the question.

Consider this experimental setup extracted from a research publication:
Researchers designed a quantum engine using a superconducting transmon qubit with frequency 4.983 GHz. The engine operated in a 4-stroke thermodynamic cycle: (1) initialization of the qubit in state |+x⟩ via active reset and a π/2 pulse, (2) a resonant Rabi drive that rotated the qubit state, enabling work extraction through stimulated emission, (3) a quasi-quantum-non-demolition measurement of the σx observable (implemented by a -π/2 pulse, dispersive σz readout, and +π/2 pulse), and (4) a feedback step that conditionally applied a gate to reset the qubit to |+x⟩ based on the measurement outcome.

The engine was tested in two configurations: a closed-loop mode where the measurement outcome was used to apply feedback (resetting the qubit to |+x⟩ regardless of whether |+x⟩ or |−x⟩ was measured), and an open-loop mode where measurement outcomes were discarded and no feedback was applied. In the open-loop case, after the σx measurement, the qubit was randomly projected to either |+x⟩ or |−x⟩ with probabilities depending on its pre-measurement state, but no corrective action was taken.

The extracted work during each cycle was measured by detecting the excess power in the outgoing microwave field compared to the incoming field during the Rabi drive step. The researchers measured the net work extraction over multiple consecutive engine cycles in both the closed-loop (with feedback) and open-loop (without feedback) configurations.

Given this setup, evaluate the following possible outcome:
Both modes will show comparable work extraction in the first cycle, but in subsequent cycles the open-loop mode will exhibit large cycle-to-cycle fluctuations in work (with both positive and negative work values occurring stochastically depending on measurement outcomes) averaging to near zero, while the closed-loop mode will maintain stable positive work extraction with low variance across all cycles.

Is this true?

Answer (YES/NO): NO